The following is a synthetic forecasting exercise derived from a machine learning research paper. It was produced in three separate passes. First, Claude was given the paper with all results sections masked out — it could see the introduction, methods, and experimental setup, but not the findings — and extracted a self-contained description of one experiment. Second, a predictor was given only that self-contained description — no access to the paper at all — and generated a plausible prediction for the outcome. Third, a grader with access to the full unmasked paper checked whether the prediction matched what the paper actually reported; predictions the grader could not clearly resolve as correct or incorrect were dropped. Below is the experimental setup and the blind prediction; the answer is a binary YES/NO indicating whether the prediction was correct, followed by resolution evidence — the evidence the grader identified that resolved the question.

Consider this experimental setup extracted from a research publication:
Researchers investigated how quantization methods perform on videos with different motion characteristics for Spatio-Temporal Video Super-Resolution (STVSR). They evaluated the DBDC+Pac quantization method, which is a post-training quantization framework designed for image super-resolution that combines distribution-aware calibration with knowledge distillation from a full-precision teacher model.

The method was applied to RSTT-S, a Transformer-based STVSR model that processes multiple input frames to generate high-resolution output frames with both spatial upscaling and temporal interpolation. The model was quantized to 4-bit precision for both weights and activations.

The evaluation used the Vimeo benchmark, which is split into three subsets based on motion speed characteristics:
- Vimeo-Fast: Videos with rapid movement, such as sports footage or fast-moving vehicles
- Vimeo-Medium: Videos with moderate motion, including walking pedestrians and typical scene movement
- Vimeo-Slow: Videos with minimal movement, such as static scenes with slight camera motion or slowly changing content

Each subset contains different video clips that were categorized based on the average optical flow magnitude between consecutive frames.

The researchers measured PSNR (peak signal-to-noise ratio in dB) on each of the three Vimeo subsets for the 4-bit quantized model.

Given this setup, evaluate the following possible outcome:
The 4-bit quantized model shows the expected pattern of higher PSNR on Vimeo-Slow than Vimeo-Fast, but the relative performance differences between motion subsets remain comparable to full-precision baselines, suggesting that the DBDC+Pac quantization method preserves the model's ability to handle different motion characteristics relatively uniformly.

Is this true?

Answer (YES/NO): NO